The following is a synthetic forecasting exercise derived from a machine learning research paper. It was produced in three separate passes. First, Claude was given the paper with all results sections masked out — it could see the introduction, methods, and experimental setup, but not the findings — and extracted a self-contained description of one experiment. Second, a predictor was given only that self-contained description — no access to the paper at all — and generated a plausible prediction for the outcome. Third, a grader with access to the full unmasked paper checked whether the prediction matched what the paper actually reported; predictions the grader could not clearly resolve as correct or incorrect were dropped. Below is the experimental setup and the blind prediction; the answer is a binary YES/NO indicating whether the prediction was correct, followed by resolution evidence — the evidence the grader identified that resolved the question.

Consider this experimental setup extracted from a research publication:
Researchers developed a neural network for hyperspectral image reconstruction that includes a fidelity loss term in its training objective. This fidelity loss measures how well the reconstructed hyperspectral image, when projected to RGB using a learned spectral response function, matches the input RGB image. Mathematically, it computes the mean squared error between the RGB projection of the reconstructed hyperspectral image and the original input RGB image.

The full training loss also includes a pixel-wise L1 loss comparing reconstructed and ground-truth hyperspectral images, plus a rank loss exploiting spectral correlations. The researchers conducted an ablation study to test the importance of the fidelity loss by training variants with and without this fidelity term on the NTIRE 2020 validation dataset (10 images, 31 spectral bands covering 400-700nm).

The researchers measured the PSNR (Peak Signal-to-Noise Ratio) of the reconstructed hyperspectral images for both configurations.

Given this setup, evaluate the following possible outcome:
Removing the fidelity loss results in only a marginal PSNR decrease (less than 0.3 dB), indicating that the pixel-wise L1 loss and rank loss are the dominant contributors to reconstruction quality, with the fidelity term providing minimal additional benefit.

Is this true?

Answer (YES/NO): NO